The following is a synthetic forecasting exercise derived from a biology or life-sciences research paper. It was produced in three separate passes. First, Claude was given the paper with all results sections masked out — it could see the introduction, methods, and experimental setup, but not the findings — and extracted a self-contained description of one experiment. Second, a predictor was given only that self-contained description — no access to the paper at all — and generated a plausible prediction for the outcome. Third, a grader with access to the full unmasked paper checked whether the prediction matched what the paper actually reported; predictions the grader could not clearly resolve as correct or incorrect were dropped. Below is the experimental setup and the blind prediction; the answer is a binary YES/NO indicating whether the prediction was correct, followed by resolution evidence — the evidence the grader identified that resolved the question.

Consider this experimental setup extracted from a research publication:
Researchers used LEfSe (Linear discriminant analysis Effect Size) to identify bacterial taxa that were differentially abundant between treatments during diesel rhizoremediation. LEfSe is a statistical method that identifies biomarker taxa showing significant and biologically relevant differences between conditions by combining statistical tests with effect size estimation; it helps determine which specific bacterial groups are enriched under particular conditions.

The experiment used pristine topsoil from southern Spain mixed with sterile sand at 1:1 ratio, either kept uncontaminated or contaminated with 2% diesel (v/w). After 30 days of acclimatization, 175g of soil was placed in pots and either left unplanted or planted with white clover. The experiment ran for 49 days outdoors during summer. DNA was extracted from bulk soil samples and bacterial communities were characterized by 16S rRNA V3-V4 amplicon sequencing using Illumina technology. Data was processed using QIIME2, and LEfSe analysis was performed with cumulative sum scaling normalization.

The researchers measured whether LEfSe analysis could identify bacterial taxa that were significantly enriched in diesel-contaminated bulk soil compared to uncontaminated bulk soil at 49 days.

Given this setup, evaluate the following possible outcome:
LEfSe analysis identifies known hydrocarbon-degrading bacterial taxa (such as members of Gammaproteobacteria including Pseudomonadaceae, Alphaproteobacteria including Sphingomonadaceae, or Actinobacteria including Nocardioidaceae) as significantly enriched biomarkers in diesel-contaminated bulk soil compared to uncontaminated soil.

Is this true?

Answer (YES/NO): YES